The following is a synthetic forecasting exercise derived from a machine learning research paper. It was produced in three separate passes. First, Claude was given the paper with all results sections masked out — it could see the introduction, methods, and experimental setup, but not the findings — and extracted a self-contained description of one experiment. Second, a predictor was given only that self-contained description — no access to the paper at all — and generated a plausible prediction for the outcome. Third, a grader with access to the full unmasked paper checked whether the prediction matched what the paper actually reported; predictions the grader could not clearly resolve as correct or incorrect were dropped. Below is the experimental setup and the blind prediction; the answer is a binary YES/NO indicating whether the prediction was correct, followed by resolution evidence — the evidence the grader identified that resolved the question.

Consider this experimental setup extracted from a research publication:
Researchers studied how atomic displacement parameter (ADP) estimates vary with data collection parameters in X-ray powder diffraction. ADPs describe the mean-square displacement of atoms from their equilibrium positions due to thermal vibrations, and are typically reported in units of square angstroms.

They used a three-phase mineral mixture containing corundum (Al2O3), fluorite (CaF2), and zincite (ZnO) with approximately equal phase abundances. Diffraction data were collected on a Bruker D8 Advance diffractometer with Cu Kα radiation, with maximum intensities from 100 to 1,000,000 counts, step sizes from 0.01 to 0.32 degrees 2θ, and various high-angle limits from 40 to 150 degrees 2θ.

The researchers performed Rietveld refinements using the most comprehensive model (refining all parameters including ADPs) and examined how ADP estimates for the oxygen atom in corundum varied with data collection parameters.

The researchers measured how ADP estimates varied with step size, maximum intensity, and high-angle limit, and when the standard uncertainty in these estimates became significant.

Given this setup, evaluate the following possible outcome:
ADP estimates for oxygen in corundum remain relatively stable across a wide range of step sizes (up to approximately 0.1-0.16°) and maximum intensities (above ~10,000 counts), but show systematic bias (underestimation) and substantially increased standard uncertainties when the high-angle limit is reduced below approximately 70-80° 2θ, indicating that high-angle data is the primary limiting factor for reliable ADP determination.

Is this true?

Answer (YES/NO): NO